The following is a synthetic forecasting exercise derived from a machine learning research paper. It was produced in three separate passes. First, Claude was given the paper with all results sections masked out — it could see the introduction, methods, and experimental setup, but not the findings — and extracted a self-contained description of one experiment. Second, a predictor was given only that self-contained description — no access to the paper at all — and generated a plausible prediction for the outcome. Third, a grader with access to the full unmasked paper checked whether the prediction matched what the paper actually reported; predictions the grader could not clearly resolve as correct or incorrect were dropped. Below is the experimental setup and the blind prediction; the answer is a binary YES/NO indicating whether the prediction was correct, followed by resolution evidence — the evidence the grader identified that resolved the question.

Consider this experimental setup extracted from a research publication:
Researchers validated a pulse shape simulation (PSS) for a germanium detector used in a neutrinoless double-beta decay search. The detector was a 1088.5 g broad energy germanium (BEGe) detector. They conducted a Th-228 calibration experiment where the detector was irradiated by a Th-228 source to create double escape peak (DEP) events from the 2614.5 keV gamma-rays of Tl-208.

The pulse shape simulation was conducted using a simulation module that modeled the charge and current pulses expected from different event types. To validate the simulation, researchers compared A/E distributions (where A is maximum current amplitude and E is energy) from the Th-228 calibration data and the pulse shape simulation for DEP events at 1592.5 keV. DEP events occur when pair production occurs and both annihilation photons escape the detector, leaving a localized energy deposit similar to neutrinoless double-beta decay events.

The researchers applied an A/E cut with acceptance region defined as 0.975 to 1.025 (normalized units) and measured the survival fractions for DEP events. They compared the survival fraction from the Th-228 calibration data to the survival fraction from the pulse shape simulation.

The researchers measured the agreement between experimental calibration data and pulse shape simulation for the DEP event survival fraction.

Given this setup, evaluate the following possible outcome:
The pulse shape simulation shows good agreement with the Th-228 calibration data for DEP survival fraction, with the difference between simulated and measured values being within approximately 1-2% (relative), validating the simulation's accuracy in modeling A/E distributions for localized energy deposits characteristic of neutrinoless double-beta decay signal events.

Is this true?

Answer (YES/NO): YES